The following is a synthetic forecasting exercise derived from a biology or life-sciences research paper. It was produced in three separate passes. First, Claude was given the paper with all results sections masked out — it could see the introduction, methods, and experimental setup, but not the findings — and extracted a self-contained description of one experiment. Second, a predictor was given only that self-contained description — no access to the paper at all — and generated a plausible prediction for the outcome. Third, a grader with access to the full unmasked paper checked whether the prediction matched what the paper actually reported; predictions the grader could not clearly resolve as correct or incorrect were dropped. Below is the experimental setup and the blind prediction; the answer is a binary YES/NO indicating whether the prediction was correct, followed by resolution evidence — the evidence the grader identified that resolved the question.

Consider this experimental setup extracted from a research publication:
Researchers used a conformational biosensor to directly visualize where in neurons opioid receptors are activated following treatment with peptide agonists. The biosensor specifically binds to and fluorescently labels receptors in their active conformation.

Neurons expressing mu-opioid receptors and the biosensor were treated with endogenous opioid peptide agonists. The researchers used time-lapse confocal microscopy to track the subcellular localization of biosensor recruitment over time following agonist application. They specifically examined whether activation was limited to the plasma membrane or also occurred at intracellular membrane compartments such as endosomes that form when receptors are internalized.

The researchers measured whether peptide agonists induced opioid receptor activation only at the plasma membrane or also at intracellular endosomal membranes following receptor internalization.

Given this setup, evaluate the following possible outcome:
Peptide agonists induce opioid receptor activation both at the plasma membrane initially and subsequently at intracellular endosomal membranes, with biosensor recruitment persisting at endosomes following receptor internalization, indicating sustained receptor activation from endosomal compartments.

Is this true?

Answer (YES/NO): YES